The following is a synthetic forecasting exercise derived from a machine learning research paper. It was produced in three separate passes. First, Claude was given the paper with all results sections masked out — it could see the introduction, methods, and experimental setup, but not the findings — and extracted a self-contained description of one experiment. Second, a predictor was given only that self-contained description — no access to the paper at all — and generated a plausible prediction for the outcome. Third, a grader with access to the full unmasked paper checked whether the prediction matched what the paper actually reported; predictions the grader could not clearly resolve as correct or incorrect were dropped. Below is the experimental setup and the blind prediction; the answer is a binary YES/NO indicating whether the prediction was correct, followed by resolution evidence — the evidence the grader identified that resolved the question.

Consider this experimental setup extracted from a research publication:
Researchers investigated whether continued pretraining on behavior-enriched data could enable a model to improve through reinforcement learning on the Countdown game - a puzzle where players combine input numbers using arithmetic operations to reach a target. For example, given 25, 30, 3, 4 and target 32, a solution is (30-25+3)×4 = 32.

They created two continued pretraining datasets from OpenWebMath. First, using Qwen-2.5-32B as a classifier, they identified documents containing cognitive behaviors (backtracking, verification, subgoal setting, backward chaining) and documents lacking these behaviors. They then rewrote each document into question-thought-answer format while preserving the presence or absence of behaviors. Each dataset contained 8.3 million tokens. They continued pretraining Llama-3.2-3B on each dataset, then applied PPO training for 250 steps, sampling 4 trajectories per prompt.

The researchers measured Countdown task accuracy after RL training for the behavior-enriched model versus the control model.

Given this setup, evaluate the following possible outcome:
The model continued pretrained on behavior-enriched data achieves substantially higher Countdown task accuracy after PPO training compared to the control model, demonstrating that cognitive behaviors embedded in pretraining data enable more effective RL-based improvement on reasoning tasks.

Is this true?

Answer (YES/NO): YES